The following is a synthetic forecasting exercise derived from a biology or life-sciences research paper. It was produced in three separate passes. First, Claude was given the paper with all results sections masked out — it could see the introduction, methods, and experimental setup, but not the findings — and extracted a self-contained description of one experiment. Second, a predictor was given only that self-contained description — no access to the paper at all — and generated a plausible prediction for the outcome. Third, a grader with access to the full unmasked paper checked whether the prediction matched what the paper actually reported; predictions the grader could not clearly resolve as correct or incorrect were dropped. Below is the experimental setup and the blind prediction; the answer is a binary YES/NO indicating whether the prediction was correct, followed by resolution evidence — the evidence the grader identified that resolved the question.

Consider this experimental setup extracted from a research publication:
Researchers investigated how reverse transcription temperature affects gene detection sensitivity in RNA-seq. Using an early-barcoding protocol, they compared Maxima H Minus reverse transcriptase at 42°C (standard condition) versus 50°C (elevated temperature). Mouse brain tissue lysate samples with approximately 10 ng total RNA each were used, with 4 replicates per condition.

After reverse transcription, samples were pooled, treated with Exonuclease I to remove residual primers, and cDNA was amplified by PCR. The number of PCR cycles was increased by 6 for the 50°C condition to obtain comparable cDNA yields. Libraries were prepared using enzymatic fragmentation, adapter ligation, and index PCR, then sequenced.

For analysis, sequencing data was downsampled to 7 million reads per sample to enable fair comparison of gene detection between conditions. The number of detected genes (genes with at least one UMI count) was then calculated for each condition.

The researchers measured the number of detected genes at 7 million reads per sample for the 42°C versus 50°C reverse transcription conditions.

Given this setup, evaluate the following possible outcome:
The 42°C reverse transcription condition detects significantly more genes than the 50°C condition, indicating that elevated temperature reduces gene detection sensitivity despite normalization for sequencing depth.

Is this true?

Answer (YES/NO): YES